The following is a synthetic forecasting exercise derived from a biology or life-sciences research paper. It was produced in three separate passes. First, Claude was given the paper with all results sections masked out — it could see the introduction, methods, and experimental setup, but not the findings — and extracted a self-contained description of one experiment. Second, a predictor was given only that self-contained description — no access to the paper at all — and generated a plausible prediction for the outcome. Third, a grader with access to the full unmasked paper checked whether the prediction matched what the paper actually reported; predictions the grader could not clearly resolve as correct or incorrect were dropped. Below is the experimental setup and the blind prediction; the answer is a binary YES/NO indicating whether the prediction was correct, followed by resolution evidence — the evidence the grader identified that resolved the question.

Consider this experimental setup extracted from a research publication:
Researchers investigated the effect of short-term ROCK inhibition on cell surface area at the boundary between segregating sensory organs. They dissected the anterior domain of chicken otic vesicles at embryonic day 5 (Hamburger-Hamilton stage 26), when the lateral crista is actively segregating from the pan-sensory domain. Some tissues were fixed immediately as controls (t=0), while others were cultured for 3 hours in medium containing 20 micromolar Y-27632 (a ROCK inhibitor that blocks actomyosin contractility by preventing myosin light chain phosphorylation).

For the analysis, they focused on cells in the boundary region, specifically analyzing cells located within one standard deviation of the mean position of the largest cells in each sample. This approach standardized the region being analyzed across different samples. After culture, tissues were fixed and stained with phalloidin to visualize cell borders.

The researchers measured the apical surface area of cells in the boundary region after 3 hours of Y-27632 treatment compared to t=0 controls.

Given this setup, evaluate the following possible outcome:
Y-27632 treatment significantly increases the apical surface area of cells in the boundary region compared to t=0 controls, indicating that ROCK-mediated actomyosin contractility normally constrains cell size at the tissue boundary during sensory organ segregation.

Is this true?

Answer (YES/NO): NO